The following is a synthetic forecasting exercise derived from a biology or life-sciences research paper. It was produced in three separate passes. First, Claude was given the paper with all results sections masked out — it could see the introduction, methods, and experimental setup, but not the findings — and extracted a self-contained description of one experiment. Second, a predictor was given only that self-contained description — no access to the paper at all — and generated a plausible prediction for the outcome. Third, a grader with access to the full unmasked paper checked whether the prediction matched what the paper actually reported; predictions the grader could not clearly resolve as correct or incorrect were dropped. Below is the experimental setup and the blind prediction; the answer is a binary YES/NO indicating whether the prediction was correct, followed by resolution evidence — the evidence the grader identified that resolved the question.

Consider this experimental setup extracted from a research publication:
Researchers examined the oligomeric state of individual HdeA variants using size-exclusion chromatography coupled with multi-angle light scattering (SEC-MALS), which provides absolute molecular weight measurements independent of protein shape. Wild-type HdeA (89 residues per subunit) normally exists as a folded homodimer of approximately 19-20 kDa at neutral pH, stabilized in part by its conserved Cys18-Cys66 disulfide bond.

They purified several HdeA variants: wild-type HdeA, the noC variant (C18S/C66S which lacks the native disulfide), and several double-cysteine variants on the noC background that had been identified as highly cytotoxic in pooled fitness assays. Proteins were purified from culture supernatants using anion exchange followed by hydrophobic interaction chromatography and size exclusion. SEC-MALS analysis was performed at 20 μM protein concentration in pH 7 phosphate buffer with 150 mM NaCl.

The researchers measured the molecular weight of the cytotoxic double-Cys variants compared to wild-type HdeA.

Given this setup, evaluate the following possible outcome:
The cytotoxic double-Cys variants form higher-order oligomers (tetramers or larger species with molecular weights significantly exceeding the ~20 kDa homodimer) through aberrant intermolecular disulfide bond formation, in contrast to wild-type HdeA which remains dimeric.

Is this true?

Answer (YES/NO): NO